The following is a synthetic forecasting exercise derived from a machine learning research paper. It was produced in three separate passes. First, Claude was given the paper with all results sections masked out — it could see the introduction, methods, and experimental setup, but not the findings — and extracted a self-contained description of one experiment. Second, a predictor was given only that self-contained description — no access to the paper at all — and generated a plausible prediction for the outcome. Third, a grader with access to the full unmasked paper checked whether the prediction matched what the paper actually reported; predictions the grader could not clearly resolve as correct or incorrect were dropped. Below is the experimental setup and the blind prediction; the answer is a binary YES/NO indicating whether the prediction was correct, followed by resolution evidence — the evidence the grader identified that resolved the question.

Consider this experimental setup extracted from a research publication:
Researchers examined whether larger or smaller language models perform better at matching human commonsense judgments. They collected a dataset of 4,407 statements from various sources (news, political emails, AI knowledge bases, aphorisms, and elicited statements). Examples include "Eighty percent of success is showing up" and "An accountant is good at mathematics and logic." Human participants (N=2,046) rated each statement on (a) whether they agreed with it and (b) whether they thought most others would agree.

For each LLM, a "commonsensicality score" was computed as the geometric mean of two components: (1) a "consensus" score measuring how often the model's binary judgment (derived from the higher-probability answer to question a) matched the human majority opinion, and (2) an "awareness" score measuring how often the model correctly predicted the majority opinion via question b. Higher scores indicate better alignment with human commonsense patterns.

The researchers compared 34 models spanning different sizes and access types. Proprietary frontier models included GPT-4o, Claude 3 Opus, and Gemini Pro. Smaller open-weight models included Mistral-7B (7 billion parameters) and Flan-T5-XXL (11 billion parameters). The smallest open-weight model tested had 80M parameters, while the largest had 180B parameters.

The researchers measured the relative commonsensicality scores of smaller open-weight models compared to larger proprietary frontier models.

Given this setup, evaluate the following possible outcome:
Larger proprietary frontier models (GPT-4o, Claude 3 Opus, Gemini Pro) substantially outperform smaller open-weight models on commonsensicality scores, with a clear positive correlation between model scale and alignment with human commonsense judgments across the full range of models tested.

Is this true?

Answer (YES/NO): NO